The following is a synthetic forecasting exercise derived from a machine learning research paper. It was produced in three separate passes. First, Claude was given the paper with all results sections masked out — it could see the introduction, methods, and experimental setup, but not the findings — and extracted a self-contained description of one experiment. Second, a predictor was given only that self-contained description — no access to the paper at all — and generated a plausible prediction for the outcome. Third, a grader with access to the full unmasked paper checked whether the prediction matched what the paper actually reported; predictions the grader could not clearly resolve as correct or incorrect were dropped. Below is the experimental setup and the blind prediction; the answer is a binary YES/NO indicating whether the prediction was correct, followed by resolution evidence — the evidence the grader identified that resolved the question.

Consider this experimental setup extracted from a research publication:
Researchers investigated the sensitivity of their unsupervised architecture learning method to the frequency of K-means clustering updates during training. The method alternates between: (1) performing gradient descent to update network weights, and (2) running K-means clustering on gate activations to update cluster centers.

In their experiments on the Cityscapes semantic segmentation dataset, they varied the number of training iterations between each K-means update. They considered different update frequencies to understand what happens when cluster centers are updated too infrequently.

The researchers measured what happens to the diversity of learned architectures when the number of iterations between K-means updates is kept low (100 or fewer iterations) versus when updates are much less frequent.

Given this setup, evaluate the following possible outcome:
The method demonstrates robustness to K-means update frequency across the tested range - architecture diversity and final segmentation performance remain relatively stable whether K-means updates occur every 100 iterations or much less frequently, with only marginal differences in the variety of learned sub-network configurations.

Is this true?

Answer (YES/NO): NO